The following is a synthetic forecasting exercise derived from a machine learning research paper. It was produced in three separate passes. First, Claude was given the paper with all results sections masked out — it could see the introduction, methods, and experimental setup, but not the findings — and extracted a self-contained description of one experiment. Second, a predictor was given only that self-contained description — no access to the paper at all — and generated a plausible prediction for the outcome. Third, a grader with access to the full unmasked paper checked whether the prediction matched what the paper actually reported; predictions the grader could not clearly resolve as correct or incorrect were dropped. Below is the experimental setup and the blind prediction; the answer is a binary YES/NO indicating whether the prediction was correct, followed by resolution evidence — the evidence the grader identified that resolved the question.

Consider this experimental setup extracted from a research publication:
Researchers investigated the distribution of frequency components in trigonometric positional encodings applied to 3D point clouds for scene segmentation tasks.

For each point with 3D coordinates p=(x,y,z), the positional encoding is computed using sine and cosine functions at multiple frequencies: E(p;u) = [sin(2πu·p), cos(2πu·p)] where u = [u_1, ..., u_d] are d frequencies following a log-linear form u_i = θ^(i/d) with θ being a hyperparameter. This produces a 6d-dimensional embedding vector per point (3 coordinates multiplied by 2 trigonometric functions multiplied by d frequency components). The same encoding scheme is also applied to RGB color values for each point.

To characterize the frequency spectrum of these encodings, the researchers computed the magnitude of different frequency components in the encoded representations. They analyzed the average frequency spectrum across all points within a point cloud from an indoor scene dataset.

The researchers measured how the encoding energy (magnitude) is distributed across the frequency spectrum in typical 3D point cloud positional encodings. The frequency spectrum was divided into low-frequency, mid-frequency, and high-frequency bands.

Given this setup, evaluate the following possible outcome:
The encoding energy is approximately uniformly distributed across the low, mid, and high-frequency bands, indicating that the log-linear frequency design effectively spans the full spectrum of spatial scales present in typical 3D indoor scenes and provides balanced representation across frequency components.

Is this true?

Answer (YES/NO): NO